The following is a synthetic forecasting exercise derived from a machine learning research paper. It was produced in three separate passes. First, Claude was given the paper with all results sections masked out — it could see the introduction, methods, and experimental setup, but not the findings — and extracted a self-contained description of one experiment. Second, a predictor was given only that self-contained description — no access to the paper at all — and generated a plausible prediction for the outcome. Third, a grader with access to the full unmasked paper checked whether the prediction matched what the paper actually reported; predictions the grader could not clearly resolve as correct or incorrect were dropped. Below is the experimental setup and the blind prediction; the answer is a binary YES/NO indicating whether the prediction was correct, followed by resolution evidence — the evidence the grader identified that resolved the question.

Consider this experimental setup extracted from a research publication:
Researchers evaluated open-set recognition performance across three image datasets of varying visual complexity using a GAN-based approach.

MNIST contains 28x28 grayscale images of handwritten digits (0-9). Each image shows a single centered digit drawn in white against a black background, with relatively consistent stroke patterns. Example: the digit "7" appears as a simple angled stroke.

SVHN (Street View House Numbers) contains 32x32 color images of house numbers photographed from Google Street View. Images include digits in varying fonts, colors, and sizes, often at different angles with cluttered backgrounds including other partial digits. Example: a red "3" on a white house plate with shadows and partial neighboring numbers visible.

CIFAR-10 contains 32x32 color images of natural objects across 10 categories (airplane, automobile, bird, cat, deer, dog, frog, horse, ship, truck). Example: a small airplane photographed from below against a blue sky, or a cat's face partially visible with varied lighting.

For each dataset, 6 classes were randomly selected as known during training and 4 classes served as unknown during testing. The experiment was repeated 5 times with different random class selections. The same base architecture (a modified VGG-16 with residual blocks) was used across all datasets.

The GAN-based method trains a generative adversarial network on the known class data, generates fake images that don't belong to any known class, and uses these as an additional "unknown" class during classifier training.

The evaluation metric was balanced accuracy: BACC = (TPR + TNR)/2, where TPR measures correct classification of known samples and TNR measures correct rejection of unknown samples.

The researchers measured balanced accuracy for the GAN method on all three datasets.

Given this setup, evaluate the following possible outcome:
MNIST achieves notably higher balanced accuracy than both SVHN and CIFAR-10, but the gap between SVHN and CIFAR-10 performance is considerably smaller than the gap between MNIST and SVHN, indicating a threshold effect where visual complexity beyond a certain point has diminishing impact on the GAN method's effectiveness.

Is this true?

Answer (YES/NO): YES